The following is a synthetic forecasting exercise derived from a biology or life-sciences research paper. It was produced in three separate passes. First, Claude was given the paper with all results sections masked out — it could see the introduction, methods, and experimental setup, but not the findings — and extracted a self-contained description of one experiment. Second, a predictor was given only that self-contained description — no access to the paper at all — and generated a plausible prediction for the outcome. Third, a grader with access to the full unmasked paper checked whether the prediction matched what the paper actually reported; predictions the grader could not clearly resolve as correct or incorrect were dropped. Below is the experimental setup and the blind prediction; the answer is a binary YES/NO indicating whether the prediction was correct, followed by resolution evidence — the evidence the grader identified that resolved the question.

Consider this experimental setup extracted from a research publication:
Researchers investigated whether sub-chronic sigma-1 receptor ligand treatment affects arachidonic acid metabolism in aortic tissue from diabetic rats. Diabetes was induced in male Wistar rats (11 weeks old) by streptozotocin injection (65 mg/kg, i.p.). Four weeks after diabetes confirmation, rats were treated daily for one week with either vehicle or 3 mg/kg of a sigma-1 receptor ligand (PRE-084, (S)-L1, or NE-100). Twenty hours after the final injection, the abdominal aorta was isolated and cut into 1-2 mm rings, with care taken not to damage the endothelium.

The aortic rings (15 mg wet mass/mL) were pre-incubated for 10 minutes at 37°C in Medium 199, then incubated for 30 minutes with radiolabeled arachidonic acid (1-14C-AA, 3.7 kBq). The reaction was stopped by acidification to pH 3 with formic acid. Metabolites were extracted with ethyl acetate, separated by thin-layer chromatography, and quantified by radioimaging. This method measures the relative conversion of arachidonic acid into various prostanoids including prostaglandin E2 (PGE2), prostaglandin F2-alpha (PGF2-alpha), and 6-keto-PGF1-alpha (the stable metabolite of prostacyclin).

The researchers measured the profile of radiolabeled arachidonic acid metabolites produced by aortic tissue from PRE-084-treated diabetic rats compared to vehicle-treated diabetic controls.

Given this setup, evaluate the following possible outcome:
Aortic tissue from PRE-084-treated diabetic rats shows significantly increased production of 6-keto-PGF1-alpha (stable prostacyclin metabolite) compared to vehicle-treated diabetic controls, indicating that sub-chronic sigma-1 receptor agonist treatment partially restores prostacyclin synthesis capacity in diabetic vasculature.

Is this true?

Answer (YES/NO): NO